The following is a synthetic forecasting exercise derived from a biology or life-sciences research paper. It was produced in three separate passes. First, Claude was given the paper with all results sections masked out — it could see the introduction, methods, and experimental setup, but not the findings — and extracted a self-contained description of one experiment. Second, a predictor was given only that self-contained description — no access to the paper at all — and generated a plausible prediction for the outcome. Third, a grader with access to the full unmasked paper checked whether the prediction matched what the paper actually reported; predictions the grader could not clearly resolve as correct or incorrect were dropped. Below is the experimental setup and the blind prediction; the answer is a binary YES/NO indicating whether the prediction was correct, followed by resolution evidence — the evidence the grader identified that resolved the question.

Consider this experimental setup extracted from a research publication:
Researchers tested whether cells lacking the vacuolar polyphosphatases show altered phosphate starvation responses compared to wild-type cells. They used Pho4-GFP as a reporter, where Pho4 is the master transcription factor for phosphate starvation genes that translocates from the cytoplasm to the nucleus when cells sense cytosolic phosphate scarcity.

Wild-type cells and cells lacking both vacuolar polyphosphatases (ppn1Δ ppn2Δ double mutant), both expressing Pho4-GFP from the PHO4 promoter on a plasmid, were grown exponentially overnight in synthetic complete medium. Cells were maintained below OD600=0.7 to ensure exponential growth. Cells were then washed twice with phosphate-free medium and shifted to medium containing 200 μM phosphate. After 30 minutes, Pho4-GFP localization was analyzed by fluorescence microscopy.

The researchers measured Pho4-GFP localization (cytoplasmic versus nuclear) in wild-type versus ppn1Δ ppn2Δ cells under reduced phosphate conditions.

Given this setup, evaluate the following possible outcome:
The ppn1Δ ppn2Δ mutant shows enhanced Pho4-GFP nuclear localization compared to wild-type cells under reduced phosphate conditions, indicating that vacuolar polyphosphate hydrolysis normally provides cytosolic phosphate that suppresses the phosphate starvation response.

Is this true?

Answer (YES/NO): YES